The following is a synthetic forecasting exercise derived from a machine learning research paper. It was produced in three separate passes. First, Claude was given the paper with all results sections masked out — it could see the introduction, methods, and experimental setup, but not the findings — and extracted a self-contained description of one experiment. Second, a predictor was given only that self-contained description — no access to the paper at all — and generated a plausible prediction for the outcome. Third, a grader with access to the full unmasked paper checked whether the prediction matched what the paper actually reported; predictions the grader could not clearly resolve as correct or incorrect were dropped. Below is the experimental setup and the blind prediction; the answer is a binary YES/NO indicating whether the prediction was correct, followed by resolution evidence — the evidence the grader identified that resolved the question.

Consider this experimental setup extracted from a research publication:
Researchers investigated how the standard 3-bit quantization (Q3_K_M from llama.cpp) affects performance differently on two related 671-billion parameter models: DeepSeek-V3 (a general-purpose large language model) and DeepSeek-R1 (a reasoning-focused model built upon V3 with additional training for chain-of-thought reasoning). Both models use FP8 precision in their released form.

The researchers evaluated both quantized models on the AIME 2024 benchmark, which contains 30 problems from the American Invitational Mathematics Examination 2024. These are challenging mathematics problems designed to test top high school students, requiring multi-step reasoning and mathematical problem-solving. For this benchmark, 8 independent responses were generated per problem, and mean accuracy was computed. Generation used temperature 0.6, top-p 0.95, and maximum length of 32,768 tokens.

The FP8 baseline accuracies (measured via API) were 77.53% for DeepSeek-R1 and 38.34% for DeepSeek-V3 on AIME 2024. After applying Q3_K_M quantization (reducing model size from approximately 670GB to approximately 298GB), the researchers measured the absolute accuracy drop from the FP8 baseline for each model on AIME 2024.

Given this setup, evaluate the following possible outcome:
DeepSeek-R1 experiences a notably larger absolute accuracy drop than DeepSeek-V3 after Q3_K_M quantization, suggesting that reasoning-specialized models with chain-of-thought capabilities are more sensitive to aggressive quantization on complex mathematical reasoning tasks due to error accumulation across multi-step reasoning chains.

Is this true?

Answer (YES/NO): YES